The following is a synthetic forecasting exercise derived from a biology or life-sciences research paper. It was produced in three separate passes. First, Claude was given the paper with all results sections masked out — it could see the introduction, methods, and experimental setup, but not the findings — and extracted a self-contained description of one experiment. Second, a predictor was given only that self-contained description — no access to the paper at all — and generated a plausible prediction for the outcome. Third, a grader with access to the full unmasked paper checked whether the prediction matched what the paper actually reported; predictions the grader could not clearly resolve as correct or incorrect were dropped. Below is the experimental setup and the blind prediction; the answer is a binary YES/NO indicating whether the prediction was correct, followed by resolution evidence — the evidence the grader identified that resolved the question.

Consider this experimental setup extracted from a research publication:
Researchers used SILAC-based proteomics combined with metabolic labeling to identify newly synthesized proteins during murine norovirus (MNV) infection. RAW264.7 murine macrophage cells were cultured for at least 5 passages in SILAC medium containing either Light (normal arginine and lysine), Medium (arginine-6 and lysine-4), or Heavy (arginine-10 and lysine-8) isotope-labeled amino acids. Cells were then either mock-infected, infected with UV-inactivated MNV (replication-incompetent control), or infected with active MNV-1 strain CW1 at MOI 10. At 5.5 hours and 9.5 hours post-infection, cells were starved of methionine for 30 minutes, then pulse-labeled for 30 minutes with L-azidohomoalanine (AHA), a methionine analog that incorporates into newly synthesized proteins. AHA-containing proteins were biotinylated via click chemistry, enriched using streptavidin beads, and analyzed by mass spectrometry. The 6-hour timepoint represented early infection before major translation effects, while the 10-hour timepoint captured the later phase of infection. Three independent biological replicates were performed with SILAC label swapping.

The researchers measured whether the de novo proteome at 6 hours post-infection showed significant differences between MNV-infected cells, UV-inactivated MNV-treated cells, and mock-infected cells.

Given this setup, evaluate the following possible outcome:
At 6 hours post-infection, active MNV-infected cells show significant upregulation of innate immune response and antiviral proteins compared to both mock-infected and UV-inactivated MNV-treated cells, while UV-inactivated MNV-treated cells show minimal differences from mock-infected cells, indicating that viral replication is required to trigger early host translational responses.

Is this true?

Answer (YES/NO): NO